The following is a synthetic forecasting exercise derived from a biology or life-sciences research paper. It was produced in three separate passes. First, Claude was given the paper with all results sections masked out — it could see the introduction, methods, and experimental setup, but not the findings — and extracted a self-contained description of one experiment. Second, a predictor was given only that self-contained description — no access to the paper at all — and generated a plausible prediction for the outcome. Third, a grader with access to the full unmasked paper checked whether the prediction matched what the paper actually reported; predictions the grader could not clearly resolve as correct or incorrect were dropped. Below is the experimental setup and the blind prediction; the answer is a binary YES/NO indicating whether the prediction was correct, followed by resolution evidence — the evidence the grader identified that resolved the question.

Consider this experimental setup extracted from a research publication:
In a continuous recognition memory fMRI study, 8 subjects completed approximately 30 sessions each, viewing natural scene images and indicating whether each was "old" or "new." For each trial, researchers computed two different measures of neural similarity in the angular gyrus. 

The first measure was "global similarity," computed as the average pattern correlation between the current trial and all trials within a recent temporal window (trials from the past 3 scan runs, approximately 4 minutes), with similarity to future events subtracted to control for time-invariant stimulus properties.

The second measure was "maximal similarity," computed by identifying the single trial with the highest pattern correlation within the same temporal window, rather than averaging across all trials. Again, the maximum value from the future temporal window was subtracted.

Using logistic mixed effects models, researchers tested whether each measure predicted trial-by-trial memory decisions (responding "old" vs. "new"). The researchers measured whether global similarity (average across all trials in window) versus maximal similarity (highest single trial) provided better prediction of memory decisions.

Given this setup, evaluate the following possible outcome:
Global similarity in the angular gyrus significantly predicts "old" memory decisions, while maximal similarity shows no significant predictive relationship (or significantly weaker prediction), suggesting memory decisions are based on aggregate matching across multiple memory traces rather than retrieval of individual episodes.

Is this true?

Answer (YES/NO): NO